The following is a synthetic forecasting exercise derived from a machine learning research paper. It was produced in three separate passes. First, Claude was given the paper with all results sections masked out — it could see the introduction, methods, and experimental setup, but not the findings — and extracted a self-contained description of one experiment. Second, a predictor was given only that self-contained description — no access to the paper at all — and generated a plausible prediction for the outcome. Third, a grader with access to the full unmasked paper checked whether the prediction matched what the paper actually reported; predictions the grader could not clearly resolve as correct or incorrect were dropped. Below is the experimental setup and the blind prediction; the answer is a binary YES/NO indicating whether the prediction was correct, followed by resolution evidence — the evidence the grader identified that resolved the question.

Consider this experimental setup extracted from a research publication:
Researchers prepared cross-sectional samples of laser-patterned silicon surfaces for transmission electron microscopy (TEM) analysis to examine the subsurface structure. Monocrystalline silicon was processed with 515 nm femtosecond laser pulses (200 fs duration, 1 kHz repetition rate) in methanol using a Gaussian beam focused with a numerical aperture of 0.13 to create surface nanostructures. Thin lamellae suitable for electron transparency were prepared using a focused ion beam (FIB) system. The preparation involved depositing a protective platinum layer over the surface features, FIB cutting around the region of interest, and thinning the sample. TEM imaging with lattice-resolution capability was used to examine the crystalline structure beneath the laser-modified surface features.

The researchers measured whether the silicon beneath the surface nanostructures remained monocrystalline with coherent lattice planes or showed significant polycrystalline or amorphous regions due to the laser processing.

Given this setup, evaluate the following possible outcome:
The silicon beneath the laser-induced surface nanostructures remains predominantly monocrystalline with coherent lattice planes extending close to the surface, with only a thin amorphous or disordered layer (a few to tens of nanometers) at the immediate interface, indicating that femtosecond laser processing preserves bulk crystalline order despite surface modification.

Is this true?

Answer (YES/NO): YES